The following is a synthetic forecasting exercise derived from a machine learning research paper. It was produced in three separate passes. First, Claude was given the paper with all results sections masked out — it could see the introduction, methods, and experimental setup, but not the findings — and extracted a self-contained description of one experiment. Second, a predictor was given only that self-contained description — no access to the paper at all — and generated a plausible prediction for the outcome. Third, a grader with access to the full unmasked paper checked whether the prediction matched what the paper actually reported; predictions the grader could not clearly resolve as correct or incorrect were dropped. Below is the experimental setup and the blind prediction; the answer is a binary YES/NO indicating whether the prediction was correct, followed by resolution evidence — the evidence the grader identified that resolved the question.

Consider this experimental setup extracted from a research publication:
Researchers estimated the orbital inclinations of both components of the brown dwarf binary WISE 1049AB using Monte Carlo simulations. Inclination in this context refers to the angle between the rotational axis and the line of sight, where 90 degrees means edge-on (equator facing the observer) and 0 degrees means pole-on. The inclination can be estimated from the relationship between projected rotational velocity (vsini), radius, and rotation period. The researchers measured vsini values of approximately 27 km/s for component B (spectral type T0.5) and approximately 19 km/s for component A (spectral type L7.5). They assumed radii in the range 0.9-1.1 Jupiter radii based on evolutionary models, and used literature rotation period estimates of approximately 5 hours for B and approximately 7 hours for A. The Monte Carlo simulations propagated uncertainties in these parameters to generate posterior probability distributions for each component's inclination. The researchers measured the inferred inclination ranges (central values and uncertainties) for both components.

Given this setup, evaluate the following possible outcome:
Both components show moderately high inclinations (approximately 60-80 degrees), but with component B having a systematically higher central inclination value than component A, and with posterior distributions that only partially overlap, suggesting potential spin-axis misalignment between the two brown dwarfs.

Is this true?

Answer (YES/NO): NO